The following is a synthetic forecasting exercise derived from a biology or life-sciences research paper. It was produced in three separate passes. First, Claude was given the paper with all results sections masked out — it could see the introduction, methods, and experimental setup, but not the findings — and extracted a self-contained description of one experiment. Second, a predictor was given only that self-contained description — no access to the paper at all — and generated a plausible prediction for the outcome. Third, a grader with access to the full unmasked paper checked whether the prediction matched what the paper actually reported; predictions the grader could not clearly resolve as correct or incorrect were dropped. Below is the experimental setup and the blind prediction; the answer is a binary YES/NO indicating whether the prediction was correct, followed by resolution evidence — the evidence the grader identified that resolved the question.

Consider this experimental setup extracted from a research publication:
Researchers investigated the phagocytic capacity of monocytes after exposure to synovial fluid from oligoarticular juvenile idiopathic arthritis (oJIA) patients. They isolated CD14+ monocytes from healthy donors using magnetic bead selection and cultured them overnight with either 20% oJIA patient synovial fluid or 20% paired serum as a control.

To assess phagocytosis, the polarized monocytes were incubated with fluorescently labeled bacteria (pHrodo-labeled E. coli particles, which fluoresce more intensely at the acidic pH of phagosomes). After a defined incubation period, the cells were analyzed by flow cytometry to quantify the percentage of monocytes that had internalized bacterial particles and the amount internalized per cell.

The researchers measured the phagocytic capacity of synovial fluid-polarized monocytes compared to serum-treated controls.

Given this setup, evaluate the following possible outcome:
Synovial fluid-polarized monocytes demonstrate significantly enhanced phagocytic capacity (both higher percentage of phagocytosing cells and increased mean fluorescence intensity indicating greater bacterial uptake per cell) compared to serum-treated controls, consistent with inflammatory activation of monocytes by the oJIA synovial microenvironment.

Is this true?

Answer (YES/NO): YES